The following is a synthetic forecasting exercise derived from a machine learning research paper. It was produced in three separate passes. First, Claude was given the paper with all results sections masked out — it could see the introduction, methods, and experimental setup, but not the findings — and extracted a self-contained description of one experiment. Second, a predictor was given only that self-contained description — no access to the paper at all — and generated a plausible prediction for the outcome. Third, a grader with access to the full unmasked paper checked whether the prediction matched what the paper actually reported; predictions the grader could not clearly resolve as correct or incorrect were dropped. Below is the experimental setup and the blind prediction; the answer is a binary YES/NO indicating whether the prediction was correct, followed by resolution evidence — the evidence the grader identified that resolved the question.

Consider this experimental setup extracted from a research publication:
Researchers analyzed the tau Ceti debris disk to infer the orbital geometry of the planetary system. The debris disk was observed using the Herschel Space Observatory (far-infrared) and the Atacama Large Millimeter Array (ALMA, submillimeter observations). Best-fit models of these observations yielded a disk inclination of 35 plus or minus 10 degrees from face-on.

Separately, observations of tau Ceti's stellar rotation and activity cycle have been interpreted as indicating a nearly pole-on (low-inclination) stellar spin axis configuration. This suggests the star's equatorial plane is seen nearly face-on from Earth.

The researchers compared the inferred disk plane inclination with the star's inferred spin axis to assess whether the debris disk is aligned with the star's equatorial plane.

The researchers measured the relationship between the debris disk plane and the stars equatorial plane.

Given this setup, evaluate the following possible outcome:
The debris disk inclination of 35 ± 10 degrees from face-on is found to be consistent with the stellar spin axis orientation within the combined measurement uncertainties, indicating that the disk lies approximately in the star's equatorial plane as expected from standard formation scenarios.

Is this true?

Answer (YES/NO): YES